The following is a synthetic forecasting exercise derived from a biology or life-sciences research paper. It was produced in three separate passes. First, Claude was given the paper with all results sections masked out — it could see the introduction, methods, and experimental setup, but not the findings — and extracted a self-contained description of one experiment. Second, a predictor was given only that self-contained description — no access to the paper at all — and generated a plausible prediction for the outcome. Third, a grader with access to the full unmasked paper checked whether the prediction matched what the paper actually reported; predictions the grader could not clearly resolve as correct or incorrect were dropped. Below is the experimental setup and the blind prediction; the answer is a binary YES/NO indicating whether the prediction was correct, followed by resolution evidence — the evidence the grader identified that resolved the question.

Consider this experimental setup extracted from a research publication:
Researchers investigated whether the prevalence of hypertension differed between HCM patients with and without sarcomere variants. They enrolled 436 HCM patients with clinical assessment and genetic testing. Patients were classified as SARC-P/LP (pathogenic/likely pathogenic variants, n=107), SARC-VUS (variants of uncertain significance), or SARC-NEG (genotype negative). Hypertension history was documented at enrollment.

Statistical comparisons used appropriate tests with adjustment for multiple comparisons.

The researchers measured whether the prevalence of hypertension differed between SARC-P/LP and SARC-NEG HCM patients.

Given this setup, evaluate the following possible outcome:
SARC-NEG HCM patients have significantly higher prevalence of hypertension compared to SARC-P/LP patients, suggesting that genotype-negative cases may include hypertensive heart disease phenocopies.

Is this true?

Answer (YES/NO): YES